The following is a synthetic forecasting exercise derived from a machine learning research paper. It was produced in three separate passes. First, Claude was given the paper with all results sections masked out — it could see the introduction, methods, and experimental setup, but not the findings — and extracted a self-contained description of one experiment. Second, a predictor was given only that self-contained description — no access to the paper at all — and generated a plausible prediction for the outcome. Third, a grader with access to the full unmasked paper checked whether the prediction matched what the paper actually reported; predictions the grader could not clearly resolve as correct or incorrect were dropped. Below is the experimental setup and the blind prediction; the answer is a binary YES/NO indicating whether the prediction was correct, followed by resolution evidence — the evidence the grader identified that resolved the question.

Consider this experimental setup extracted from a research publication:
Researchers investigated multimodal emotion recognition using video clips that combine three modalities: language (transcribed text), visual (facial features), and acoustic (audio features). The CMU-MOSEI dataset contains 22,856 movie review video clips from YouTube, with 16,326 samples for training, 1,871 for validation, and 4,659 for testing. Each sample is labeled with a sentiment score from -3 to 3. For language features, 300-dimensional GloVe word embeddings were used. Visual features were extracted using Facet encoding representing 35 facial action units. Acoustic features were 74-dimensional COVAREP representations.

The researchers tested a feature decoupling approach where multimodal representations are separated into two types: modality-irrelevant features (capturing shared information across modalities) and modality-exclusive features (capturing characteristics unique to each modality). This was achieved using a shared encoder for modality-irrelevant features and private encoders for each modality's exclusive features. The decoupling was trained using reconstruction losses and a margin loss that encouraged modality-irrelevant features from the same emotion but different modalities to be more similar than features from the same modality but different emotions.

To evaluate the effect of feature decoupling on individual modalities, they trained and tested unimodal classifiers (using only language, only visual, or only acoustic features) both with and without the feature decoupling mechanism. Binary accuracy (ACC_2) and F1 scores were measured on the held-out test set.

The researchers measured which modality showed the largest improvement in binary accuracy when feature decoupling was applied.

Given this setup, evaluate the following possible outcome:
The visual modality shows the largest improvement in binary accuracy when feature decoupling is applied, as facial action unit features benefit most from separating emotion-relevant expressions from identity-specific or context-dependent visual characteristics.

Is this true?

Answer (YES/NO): NO